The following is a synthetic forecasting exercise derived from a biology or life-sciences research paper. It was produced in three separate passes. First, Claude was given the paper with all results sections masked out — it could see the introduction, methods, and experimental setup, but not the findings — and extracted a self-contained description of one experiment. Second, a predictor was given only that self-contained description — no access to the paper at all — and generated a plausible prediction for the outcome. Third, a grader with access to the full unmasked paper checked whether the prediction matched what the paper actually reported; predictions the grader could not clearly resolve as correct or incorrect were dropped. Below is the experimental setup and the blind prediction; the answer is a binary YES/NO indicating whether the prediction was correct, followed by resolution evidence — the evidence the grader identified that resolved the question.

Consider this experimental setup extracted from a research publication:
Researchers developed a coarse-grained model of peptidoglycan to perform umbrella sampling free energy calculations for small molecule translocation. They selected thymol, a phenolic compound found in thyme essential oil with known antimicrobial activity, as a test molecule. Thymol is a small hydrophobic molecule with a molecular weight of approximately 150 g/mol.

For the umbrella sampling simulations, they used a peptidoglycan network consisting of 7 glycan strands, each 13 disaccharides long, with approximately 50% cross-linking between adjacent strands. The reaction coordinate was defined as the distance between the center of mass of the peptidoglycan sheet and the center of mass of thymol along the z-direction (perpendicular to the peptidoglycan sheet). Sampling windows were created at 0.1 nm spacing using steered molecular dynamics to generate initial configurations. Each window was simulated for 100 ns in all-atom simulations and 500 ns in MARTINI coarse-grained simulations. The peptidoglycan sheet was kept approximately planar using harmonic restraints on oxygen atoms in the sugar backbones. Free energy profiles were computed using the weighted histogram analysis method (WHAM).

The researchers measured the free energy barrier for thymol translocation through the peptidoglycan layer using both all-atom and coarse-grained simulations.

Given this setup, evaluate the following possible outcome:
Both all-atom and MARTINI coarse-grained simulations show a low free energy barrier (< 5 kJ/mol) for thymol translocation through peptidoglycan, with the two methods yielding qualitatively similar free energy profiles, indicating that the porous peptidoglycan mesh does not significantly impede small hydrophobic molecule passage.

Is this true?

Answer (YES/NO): YES